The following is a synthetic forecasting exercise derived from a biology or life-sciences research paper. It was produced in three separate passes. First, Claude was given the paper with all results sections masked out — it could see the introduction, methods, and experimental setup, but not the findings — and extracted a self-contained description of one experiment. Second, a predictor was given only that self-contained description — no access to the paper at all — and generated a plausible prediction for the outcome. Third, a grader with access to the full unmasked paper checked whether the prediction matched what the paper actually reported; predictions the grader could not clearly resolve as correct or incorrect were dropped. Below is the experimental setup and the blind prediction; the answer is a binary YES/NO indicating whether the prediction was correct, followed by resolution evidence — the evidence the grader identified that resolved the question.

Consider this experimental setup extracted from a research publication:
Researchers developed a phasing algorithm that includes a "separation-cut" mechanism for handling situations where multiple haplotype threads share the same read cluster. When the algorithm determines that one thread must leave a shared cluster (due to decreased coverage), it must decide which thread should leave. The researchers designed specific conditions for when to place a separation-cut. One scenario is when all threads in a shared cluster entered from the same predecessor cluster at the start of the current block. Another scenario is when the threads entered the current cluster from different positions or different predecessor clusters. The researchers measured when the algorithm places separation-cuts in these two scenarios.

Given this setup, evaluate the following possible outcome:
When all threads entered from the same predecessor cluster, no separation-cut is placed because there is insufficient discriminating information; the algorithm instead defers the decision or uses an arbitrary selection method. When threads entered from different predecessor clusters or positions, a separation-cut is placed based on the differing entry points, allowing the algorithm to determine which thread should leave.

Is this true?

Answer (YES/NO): NO